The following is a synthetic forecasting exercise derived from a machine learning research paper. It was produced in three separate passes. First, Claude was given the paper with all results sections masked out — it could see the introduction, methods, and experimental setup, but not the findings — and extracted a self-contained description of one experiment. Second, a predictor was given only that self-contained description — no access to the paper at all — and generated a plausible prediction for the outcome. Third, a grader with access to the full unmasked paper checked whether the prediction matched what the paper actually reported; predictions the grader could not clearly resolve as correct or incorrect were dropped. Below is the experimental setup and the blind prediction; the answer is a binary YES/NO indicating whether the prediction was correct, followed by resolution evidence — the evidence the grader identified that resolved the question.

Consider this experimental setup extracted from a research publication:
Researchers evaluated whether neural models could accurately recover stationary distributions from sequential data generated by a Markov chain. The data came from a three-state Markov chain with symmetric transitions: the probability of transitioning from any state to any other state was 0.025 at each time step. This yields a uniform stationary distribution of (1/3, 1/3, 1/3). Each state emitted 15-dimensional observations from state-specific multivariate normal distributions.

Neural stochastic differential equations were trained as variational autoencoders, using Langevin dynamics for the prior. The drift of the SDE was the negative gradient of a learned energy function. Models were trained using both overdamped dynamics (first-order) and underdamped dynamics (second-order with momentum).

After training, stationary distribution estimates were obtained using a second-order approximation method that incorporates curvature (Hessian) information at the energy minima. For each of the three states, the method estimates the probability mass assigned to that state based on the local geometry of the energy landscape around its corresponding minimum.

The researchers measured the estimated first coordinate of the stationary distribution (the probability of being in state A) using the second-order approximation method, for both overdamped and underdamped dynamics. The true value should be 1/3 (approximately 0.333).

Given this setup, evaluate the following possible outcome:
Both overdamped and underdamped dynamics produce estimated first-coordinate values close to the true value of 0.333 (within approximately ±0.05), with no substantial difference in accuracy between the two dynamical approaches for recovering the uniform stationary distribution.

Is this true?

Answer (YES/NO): NO